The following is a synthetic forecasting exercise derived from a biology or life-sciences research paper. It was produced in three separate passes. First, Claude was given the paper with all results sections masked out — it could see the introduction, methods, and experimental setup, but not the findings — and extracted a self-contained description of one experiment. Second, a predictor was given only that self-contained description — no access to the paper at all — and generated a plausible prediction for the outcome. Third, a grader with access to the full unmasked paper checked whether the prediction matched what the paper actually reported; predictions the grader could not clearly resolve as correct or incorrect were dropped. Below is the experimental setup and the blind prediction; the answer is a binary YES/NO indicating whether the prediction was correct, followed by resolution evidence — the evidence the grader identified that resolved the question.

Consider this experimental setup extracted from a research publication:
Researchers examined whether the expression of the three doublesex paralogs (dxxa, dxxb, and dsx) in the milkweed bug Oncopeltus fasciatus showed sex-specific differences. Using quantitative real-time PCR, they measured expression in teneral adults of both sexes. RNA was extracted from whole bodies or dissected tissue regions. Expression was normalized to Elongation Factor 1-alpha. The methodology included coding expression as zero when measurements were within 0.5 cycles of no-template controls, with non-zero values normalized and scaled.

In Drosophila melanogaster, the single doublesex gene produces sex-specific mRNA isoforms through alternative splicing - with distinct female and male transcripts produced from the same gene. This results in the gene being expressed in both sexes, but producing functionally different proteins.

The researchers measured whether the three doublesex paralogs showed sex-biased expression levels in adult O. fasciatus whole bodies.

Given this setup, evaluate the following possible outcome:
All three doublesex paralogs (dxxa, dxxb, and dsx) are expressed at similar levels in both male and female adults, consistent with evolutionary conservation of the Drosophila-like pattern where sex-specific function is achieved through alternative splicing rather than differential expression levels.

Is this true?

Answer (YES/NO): NO